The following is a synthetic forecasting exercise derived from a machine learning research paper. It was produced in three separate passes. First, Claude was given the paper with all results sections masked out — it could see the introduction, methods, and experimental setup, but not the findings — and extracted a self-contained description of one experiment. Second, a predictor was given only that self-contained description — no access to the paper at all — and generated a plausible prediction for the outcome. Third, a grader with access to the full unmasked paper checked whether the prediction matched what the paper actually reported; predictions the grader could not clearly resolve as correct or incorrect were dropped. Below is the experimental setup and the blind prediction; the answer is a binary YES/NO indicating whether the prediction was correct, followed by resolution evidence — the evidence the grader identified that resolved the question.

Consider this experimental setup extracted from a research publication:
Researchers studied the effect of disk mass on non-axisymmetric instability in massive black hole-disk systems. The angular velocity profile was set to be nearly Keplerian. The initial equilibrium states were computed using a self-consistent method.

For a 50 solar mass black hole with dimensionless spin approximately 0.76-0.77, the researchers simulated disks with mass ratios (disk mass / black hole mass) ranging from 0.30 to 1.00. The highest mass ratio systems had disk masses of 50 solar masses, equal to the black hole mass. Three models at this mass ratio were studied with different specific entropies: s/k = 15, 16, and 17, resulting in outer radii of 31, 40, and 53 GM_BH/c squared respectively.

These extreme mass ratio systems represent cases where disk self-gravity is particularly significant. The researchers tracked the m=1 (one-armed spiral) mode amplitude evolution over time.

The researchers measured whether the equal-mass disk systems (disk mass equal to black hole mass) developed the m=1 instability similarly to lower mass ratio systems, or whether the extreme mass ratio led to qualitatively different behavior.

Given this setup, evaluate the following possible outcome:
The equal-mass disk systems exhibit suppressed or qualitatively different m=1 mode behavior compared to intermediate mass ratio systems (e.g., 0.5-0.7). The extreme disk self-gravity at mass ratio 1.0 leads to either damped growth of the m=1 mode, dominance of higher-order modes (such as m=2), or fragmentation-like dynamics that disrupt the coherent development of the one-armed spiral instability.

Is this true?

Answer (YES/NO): NO